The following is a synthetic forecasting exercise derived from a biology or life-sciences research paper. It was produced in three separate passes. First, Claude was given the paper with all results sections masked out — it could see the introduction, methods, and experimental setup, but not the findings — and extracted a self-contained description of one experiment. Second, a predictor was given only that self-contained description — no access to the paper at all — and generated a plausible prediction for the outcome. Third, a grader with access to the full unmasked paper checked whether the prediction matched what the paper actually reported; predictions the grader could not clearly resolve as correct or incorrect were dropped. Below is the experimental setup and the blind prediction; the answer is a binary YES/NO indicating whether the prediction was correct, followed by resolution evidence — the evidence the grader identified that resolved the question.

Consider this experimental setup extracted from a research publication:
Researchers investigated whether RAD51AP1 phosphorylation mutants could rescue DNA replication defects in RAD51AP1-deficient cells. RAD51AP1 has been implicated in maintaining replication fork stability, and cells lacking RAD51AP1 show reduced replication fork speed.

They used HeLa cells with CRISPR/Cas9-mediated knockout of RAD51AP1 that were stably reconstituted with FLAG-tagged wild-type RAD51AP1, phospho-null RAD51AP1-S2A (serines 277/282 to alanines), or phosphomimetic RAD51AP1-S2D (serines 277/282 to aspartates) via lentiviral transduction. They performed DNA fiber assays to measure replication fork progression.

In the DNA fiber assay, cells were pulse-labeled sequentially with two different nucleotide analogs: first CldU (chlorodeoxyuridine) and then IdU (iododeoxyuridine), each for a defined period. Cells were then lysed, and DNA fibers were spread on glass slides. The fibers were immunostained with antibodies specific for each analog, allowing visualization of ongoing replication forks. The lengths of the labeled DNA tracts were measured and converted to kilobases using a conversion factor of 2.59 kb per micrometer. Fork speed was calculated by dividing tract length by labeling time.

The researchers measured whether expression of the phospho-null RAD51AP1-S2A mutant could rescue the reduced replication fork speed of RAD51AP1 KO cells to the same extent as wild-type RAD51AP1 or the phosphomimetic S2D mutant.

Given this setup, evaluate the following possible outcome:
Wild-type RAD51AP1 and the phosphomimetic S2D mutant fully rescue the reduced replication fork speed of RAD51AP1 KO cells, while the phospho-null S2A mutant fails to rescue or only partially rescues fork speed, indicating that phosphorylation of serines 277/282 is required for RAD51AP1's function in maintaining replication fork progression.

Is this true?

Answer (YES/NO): YES